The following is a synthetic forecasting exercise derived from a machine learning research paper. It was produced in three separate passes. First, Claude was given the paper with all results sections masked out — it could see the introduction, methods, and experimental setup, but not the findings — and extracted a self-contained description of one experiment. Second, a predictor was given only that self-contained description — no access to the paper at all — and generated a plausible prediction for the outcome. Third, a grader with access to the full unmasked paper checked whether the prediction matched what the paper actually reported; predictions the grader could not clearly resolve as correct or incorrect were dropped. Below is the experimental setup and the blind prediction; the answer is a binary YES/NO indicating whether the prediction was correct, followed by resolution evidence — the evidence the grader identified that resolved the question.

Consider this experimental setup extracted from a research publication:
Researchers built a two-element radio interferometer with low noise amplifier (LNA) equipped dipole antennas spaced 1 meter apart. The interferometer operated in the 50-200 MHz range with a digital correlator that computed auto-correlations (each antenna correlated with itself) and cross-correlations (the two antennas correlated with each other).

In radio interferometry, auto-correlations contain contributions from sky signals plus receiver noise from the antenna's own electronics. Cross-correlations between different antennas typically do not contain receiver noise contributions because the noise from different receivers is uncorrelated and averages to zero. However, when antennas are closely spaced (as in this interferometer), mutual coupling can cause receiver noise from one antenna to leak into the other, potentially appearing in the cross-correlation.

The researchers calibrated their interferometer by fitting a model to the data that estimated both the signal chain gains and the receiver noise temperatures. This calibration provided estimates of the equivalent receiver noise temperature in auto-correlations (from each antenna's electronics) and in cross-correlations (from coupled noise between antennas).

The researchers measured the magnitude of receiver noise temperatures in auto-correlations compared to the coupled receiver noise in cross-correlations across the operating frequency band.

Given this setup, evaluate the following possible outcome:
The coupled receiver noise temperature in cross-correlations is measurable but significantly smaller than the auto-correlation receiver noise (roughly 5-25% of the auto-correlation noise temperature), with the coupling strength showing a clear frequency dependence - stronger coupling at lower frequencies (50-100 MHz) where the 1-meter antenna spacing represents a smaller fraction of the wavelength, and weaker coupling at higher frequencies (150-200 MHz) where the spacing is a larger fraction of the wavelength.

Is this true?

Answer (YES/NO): NO